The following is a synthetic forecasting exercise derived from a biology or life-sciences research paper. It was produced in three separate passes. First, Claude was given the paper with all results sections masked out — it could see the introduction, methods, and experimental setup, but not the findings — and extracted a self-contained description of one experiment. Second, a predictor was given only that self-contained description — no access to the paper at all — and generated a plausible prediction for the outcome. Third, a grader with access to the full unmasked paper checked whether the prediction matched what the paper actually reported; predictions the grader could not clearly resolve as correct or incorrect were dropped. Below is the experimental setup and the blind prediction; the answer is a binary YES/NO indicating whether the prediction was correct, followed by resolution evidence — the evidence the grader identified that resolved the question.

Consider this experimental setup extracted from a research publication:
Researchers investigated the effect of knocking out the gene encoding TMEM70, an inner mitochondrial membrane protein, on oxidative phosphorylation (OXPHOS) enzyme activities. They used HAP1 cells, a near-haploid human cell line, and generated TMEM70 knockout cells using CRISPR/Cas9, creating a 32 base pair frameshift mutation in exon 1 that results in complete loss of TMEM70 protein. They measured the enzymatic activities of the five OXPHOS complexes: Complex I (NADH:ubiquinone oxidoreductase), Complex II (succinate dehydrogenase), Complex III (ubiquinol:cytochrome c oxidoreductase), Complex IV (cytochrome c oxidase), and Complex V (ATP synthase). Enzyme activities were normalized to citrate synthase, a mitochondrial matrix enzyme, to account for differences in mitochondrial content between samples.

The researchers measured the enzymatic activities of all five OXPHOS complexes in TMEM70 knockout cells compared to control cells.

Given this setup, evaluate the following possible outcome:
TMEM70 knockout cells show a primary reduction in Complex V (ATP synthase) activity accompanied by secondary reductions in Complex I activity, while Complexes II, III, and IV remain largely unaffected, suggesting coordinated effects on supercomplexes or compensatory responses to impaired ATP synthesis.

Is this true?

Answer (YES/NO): NO